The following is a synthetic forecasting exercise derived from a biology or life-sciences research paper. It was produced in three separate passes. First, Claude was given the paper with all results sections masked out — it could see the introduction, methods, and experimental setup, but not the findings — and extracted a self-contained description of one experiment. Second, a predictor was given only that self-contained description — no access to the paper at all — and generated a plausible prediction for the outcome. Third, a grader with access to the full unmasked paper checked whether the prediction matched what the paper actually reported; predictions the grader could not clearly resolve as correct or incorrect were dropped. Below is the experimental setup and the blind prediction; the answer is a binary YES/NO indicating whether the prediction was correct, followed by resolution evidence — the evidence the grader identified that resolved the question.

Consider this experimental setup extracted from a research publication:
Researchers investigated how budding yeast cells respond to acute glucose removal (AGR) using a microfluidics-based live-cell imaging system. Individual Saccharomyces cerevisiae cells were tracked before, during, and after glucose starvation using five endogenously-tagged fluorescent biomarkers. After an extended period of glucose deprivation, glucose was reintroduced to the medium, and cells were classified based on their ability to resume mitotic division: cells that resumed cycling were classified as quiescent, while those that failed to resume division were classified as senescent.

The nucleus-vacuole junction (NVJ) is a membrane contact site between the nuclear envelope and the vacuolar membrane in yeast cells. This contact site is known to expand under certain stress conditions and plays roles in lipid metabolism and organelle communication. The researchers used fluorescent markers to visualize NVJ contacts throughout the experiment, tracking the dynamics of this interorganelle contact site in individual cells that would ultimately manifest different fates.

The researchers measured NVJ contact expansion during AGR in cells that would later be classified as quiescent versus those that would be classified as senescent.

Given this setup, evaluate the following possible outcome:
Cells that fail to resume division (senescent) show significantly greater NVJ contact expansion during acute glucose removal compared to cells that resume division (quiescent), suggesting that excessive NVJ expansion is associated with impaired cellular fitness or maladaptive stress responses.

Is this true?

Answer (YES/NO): NO